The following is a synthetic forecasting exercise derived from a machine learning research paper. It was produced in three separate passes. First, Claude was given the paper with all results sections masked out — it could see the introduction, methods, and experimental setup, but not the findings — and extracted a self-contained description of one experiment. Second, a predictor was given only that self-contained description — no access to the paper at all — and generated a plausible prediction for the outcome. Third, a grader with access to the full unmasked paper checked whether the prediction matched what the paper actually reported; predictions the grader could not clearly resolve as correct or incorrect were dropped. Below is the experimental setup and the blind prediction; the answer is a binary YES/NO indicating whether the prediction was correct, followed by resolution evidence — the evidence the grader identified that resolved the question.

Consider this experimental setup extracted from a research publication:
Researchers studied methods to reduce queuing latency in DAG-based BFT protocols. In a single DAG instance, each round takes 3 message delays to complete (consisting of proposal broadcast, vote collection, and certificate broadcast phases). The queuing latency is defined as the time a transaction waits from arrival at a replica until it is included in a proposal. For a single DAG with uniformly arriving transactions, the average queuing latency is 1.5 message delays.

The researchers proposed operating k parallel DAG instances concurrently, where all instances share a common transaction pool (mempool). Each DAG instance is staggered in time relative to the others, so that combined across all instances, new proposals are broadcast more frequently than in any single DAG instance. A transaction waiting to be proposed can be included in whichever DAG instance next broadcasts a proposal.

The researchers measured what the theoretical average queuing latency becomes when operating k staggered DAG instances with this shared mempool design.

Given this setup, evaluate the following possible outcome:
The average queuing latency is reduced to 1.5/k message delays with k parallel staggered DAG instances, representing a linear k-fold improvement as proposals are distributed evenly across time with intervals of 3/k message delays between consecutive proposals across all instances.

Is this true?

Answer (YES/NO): YES